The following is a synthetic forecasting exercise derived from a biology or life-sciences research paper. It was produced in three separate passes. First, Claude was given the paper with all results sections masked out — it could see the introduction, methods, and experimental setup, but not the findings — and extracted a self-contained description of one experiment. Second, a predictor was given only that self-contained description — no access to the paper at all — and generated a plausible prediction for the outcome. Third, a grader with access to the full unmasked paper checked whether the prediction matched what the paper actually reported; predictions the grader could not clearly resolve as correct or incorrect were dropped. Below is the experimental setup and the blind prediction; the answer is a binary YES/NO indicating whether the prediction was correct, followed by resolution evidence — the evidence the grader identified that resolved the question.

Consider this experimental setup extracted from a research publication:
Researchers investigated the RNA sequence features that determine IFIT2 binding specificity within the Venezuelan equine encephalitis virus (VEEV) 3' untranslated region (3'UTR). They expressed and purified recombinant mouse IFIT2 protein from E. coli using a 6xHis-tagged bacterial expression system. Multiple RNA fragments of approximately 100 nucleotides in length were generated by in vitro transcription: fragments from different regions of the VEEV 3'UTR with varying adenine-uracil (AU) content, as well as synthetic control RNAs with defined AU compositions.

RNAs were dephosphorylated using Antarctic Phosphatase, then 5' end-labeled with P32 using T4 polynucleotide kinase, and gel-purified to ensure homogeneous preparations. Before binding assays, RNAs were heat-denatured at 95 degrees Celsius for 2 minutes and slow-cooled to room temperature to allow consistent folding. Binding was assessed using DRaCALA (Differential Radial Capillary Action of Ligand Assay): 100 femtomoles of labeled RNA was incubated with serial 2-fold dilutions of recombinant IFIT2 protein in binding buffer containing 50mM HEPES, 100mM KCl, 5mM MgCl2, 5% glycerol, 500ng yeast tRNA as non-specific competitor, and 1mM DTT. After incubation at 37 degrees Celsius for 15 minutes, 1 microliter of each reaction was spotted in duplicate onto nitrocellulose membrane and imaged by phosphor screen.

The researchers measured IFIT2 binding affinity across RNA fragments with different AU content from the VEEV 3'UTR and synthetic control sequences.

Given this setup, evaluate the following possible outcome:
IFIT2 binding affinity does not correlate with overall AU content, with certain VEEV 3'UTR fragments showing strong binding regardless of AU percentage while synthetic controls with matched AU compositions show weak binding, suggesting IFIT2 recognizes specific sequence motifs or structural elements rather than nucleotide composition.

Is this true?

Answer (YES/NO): NO